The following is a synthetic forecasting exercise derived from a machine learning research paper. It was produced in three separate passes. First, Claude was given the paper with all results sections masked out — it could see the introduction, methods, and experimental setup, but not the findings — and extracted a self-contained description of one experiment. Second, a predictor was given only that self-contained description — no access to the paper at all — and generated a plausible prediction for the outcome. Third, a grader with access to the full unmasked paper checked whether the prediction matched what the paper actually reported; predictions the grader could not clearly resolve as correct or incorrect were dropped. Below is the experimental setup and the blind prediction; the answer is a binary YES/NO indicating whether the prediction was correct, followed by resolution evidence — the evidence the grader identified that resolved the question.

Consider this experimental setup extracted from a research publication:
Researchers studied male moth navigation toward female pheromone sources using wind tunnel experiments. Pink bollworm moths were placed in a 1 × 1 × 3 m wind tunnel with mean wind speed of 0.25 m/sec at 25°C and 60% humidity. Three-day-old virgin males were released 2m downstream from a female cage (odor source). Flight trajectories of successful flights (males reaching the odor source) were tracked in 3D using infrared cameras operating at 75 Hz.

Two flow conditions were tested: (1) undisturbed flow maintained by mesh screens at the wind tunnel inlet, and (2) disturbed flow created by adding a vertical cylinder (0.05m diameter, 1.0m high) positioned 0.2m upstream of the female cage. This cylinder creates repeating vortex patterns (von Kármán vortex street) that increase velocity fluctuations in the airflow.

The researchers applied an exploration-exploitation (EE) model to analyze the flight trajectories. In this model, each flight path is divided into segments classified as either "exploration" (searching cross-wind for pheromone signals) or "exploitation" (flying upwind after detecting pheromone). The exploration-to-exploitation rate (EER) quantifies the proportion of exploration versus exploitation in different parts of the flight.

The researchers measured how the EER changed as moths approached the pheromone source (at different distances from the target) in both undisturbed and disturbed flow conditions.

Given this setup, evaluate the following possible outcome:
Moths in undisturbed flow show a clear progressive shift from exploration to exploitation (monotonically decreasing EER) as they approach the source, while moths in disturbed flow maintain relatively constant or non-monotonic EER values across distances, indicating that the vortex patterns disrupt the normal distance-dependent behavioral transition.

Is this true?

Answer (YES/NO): NO